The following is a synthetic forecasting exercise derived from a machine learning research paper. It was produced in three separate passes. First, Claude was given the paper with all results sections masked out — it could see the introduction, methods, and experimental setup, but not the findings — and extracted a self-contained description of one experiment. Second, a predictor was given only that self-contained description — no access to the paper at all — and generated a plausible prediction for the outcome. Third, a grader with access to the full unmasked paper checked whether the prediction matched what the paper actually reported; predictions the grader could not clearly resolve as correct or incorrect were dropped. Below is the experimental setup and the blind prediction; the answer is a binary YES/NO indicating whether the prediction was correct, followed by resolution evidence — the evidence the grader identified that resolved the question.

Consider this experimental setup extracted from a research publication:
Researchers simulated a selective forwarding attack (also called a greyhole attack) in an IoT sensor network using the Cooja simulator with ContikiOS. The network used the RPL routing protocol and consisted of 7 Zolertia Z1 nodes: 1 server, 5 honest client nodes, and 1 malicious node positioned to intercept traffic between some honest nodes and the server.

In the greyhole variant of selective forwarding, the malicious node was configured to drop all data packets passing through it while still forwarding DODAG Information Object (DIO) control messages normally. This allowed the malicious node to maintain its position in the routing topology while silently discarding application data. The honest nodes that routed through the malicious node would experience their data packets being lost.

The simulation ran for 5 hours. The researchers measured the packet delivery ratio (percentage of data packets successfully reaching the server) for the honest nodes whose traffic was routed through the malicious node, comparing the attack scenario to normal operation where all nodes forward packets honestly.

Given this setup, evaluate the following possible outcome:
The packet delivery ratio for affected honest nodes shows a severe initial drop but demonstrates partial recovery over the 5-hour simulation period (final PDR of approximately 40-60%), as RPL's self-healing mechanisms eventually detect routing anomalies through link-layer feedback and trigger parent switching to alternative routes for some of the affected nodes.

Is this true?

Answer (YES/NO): NO